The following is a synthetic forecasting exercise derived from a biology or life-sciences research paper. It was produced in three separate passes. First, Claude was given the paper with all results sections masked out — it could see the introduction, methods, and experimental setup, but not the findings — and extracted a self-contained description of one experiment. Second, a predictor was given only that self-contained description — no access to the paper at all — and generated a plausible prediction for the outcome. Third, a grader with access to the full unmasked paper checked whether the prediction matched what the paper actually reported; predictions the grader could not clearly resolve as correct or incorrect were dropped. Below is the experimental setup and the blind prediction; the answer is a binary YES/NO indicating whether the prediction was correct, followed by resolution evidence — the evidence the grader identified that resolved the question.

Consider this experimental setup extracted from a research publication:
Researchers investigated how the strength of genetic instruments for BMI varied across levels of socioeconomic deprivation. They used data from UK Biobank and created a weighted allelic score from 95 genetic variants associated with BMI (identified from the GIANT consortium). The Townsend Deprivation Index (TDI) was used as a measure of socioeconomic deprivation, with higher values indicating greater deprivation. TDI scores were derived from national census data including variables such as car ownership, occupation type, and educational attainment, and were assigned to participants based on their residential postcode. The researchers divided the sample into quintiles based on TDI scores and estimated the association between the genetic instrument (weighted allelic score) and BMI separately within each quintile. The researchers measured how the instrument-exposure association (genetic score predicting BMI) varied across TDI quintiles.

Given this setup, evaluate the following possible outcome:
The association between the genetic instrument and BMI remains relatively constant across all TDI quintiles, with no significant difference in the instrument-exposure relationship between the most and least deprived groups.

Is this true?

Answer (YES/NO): NO